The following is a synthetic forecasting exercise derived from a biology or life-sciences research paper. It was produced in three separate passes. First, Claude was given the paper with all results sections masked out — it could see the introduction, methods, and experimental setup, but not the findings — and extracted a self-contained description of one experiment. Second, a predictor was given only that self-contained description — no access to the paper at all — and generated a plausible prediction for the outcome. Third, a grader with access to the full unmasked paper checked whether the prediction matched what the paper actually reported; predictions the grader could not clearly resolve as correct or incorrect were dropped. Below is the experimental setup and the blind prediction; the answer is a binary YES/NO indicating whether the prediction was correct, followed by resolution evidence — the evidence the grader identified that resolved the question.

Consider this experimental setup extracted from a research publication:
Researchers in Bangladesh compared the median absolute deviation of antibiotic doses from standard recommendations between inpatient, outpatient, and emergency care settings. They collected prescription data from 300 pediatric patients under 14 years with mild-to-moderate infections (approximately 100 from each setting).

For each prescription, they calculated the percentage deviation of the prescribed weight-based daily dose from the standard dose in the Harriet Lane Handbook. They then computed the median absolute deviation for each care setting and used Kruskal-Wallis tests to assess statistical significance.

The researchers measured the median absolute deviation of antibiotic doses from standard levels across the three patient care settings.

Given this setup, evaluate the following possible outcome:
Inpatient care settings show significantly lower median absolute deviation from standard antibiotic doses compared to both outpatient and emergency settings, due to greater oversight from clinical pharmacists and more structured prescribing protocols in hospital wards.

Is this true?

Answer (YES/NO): YES